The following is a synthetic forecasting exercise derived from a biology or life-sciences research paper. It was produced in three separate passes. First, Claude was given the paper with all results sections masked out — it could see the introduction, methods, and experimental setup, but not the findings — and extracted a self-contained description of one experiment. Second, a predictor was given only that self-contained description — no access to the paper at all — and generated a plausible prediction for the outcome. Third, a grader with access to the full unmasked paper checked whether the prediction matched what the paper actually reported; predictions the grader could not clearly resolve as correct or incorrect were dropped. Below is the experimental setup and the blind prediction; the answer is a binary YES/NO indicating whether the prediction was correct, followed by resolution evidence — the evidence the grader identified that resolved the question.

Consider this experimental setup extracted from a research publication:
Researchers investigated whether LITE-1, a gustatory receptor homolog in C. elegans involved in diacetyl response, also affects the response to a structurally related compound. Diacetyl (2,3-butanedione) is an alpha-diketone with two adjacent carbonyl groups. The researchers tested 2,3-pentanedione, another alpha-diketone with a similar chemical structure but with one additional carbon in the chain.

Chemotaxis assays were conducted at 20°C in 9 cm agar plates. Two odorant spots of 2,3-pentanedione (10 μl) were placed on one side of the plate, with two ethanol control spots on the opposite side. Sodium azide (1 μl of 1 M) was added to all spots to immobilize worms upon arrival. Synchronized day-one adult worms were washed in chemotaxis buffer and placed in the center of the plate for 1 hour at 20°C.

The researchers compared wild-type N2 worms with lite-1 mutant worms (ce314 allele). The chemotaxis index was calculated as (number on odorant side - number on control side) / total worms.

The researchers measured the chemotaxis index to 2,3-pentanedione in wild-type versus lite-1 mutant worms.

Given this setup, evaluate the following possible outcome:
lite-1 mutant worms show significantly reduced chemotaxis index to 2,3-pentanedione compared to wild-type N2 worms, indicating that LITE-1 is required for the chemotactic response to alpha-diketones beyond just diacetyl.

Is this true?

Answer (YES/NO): YES